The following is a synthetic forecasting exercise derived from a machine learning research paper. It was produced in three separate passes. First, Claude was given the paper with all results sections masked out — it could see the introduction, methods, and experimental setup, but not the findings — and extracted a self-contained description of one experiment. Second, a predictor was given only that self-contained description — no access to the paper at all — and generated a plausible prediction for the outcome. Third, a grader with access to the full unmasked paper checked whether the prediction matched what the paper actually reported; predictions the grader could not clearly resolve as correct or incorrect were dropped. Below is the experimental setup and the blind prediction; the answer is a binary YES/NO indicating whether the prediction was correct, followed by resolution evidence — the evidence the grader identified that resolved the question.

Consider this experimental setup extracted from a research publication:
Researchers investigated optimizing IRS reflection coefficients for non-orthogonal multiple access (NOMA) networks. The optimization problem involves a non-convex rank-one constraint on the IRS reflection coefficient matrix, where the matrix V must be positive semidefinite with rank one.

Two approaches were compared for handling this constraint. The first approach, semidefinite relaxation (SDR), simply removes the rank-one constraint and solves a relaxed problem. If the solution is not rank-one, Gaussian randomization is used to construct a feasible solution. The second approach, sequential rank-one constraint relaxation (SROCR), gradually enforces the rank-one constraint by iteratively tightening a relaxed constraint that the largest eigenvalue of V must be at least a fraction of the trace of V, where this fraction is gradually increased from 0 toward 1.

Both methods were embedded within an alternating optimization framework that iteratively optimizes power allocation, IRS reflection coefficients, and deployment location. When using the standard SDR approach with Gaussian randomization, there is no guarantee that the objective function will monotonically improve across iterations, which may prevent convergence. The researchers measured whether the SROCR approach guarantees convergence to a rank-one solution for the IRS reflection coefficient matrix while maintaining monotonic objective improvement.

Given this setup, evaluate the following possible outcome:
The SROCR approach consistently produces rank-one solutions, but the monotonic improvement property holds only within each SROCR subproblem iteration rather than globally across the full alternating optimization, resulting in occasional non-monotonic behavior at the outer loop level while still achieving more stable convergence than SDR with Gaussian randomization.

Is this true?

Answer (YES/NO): NO